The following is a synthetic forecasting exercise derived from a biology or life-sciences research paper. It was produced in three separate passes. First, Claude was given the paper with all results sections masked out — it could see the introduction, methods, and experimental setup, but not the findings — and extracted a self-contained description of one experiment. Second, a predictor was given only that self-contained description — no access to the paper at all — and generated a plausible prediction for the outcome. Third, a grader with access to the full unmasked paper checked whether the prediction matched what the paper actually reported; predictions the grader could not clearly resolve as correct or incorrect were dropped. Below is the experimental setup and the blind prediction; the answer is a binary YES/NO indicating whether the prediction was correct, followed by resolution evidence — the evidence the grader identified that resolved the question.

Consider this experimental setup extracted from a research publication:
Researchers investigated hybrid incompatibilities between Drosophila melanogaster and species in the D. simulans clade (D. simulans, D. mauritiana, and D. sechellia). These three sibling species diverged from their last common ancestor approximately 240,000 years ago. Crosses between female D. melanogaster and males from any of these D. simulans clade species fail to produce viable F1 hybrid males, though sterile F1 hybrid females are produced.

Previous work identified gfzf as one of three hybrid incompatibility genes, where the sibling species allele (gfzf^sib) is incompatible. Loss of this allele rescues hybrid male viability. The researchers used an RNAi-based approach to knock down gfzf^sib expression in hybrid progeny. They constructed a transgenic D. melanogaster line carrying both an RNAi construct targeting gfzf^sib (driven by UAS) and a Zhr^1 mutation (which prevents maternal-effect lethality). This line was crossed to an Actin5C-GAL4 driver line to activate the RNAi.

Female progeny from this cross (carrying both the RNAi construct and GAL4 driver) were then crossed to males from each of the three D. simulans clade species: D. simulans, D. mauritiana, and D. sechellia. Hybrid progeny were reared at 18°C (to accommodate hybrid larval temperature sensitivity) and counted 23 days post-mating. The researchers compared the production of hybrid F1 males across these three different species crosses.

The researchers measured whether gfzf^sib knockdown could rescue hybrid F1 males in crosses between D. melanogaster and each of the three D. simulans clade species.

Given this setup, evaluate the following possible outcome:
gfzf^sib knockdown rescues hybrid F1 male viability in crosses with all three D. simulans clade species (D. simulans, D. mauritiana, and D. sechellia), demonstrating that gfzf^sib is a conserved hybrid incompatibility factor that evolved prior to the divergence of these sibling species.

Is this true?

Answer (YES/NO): NO